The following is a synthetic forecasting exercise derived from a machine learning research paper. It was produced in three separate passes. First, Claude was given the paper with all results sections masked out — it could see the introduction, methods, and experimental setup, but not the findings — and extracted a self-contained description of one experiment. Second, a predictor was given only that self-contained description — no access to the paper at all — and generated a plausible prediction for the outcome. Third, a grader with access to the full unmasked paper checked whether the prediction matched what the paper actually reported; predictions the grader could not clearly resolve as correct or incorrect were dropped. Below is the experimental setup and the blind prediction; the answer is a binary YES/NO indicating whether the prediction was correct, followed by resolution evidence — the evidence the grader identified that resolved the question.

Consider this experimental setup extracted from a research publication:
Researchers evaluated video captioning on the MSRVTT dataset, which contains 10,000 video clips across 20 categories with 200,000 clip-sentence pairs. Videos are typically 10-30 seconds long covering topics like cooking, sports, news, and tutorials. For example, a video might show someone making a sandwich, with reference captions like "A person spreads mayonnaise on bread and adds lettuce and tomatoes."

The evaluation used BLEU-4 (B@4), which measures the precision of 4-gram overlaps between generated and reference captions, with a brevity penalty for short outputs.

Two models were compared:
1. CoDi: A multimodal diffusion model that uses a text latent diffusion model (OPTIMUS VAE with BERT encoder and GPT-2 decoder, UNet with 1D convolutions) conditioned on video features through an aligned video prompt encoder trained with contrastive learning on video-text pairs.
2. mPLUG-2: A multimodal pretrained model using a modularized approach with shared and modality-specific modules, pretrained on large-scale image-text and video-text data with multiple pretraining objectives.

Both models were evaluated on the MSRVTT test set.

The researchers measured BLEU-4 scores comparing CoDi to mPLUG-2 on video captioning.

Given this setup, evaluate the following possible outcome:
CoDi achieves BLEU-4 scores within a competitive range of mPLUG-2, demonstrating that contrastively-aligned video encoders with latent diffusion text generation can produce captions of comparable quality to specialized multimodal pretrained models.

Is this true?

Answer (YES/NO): NO